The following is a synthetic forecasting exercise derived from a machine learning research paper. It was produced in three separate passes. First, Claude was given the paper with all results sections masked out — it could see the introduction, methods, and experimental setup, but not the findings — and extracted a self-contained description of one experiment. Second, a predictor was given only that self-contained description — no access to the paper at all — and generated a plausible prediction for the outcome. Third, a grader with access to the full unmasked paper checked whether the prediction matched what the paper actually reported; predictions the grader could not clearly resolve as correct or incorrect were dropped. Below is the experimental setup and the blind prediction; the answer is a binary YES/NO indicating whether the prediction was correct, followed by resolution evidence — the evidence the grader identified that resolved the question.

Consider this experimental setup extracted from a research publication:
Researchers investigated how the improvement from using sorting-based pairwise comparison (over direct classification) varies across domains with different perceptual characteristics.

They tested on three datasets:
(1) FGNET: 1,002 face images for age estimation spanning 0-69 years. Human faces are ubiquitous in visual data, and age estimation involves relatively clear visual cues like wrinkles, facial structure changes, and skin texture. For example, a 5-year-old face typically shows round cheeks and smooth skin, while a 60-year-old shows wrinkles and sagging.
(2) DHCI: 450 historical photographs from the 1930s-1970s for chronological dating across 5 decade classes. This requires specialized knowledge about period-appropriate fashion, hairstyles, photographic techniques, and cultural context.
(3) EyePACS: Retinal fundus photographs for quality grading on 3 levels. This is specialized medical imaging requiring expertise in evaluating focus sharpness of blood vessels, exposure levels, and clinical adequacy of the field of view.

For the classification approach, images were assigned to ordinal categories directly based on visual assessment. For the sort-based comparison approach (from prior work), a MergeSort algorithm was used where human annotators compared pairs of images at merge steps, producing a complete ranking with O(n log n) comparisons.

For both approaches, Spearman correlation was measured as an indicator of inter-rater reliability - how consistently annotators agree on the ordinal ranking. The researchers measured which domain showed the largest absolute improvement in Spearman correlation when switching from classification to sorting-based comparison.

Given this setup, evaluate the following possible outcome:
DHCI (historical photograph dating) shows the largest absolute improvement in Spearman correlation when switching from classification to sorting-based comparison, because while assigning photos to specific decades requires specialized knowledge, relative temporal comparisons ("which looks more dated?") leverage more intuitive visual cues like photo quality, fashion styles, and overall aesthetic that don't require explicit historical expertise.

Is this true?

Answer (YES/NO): NO